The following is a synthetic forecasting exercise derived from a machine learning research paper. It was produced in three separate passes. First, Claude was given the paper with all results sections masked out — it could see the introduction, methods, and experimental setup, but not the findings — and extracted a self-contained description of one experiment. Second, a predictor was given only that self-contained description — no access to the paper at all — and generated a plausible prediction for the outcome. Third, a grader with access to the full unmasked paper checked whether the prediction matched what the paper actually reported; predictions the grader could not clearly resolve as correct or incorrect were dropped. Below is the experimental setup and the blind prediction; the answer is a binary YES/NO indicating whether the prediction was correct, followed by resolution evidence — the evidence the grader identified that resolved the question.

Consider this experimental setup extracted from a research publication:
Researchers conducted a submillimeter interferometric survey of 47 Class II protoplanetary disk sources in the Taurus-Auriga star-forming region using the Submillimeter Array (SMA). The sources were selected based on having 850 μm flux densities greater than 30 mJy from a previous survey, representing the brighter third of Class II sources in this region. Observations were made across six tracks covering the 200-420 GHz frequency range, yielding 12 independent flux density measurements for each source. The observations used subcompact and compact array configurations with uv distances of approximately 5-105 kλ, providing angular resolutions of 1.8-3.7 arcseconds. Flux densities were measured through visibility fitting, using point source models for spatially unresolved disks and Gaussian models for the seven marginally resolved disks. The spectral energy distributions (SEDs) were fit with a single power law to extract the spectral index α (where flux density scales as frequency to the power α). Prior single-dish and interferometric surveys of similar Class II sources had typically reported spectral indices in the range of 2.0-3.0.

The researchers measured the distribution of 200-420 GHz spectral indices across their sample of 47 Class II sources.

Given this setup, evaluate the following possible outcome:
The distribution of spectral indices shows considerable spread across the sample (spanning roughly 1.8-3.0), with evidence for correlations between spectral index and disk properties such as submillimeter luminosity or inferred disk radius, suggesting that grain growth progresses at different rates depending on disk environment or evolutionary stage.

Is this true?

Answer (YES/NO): NO